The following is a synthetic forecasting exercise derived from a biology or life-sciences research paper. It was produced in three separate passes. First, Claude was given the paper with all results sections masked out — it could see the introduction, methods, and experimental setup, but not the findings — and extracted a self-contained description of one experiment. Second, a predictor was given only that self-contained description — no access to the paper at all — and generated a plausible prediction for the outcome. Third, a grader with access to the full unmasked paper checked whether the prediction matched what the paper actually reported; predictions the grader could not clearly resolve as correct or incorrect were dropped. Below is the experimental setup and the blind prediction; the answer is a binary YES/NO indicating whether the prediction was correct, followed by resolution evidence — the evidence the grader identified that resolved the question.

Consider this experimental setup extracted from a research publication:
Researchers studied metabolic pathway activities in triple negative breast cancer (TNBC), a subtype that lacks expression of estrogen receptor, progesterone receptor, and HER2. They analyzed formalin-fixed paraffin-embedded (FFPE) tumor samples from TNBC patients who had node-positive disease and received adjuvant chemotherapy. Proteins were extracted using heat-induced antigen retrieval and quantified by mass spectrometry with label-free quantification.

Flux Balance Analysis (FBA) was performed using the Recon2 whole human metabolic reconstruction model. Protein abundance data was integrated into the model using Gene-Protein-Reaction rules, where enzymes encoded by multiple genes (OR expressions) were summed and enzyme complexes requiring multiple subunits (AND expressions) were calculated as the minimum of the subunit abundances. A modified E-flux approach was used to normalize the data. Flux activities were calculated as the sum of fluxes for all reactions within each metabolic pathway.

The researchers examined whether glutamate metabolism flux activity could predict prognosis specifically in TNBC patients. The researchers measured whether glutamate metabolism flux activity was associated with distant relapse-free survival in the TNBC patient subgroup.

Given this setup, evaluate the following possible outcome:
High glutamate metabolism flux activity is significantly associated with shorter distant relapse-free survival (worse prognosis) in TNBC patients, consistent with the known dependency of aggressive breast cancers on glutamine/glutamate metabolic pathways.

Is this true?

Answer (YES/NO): NO